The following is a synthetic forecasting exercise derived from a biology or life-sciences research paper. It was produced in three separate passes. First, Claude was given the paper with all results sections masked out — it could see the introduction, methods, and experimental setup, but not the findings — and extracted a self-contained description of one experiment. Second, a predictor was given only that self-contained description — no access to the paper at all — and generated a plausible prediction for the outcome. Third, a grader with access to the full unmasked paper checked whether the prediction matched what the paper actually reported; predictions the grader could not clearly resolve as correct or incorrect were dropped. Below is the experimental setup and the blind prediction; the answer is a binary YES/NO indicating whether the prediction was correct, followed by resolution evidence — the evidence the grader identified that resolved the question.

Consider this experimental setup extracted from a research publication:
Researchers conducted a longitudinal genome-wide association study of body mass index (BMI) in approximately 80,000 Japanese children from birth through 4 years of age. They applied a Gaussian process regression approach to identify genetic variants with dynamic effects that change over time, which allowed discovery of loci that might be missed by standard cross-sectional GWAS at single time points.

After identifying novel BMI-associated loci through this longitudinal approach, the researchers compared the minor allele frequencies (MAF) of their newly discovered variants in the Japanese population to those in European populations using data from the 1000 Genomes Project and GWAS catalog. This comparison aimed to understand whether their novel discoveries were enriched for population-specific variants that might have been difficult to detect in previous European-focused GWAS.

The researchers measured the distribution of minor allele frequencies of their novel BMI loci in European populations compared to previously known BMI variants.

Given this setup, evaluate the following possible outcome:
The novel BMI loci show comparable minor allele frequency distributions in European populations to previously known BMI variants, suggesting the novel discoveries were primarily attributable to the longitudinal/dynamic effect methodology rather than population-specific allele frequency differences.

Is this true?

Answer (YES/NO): NO